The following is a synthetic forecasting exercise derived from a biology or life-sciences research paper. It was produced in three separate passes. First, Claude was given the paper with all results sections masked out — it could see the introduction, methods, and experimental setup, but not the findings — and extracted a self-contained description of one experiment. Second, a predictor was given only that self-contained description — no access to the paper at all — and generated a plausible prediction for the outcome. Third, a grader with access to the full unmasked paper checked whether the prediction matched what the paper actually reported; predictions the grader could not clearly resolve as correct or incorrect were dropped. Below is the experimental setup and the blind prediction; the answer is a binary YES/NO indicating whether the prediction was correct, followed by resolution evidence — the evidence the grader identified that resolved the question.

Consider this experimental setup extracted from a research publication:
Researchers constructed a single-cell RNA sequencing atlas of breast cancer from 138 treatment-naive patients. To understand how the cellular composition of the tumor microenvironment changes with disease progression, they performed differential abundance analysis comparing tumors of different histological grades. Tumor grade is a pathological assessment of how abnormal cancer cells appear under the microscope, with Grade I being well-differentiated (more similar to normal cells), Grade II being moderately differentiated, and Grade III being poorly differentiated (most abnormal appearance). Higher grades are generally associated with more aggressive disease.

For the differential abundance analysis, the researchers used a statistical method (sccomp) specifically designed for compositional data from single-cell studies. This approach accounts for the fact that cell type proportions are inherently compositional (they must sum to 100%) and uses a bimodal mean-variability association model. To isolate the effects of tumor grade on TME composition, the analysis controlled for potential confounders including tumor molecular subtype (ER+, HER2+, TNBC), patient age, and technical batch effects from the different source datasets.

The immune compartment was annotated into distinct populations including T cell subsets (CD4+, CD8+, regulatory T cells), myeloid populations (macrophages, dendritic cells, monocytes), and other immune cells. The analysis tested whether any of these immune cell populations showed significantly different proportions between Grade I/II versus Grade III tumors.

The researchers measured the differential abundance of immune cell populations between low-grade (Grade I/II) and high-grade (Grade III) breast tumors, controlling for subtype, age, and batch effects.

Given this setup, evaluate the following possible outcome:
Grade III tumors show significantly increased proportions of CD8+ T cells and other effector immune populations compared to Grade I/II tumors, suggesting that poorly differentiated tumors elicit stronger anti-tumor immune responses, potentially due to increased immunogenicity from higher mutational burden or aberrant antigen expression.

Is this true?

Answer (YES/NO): NO